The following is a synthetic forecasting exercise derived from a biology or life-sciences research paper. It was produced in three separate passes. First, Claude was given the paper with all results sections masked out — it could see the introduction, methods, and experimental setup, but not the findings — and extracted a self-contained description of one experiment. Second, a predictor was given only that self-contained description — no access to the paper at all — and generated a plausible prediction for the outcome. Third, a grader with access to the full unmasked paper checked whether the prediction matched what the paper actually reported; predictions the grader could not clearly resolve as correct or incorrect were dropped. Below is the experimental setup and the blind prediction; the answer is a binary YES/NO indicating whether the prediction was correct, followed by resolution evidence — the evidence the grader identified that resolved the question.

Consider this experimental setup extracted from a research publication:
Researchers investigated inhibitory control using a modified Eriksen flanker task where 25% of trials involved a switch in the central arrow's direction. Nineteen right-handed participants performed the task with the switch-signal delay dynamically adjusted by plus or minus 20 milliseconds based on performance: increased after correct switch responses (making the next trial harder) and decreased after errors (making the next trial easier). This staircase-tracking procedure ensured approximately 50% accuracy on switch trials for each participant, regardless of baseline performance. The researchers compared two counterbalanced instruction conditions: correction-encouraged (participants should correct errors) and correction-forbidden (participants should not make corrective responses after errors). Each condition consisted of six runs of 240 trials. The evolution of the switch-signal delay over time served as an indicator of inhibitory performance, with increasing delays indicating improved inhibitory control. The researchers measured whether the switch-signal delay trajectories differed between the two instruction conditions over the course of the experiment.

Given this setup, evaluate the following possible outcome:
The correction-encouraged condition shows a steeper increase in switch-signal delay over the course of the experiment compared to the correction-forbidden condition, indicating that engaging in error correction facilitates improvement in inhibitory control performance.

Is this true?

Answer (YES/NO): NO